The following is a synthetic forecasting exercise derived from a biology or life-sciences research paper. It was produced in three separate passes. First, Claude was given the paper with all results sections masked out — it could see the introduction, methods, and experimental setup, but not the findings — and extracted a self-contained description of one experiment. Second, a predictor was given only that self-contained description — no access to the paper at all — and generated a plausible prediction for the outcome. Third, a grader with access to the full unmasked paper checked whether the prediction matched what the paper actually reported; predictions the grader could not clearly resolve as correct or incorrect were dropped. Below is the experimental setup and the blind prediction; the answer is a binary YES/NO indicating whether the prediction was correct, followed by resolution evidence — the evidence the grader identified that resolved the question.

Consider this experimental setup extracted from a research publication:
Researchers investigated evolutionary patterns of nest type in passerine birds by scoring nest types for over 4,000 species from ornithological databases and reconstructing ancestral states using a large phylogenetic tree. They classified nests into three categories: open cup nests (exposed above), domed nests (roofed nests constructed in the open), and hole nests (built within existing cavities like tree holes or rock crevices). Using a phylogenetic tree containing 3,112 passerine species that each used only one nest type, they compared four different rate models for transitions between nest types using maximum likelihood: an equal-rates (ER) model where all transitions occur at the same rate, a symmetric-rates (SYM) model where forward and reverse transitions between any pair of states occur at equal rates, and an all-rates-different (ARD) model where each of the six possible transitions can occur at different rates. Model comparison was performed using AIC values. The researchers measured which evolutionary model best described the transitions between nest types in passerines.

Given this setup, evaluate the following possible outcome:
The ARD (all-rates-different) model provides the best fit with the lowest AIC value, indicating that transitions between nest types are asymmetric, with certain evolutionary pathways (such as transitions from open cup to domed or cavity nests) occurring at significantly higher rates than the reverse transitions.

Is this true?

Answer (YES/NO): NO